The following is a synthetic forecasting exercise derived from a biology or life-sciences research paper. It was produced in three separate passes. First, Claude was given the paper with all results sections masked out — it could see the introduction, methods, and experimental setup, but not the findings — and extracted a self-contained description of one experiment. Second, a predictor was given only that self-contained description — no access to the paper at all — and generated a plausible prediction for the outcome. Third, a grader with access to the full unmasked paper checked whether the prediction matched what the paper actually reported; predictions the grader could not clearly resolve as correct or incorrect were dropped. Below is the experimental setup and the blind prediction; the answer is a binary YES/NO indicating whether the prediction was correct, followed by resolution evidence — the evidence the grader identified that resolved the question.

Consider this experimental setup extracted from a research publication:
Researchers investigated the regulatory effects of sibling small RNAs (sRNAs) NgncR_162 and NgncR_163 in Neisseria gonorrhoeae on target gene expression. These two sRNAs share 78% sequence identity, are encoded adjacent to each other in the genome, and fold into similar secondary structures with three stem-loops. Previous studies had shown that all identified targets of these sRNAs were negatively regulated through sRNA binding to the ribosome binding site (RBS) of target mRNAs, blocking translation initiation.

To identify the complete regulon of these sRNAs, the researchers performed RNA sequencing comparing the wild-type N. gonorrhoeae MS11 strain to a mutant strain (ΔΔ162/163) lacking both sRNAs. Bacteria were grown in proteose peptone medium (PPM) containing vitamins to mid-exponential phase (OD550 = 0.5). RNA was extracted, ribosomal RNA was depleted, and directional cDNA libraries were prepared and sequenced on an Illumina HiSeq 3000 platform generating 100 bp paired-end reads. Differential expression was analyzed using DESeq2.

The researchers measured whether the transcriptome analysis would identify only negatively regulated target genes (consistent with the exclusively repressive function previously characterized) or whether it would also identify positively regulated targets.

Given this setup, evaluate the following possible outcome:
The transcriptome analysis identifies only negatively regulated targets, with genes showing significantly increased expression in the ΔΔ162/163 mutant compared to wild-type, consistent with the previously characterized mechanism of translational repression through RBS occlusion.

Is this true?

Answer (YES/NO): NO